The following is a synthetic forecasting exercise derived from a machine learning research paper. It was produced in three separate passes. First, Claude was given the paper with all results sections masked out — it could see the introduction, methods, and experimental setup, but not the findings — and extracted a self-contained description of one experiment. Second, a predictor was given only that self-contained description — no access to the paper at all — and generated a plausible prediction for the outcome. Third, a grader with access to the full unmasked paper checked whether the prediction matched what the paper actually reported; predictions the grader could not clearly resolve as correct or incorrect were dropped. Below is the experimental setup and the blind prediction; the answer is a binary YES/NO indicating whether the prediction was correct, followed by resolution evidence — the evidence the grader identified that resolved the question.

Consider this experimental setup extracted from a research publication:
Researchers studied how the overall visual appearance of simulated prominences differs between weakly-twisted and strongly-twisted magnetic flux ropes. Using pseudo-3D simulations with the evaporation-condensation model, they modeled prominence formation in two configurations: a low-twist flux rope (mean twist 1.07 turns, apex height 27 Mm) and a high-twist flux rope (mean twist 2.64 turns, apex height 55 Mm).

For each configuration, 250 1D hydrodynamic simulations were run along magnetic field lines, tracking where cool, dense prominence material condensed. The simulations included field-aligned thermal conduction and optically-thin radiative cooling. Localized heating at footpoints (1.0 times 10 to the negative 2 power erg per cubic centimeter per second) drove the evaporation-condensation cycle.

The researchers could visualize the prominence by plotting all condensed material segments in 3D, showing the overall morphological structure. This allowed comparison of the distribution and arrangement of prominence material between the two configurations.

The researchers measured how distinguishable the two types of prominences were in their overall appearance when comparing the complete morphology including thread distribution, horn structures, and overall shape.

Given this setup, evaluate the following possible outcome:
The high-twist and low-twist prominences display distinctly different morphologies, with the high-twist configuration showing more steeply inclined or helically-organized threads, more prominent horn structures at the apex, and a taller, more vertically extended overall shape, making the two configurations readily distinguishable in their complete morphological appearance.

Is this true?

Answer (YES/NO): NO